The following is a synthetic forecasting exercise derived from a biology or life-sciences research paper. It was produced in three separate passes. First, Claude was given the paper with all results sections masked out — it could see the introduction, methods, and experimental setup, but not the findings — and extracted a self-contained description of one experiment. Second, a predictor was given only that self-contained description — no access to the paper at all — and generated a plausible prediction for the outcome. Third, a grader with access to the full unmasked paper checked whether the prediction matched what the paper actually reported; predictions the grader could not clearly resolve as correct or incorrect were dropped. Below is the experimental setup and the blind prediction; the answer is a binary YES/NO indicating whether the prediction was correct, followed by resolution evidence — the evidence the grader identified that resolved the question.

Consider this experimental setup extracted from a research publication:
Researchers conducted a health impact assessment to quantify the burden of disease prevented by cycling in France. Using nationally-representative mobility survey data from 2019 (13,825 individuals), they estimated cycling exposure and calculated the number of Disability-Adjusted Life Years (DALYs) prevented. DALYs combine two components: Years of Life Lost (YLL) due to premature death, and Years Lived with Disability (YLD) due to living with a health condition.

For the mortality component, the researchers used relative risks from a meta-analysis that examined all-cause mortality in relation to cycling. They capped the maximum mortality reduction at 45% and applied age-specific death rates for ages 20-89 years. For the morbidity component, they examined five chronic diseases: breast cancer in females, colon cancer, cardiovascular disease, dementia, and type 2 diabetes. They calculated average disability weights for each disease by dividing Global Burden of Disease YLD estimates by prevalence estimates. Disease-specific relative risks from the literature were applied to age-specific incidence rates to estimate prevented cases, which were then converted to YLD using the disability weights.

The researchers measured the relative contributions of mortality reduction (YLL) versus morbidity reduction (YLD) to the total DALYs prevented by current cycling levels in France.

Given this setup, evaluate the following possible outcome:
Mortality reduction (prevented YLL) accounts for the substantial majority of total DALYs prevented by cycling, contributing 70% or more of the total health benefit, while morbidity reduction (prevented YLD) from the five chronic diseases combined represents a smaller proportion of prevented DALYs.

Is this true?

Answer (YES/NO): YES